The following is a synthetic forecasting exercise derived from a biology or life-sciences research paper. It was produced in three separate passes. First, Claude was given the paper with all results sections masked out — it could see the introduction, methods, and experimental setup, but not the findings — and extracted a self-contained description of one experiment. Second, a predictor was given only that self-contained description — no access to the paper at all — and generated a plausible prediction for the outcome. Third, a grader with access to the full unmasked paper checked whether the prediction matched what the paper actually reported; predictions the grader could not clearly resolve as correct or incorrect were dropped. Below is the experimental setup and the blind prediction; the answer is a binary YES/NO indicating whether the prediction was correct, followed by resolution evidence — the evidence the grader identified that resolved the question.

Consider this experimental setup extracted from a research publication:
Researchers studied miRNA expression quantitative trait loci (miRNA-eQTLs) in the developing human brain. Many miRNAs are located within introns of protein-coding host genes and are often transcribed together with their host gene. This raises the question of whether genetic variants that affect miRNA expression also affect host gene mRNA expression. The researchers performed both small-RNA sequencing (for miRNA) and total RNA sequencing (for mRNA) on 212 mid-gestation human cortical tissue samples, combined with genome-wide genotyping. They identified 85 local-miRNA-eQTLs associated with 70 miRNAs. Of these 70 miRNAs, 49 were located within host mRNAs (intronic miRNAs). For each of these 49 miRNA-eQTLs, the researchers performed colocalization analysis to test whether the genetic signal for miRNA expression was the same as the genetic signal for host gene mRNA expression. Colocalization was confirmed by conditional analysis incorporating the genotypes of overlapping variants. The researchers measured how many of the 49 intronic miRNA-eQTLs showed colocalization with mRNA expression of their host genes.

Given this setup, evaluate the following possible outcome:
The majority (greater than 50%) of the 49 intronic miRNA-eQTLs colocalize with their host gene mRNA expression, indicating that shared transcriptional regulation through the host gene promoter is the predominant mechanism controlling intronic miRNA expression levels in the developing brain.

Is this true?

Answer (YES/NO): NO